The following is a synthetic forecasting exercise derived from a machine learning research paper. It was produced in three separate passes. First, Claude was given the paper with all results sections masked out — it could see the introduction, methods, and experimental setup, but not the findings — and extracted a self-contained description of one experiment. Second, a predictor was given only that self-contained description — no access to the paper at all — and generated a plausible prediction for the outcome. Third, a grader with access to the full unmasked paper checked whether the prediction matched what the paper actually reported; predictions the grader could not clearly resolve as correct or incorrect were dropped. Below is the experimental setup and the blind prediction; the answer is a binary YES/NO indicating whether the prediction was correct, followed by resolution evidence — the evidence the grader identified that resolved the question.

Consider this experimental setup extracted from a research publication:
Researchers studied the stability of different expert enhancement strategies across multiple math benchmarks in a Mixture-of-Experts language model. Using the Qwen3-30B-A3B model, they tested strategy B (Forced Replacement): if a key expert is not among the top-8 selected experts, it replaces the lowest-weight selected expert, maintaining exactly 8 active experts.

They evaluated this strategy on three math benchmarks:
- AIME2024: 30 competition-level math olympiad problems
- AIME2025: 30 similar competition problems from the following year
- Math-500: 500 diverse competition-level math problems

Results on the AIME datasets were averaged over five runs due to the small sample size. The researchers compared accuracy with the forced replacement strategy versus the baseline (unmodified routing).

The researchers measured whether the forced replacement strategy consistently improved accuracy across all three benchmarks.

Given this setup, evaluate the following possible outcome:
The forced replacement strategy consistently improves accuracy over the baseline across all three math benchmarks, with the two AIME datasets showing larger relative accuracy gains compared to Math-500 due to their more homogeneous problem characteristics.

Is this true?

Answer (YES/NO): NO